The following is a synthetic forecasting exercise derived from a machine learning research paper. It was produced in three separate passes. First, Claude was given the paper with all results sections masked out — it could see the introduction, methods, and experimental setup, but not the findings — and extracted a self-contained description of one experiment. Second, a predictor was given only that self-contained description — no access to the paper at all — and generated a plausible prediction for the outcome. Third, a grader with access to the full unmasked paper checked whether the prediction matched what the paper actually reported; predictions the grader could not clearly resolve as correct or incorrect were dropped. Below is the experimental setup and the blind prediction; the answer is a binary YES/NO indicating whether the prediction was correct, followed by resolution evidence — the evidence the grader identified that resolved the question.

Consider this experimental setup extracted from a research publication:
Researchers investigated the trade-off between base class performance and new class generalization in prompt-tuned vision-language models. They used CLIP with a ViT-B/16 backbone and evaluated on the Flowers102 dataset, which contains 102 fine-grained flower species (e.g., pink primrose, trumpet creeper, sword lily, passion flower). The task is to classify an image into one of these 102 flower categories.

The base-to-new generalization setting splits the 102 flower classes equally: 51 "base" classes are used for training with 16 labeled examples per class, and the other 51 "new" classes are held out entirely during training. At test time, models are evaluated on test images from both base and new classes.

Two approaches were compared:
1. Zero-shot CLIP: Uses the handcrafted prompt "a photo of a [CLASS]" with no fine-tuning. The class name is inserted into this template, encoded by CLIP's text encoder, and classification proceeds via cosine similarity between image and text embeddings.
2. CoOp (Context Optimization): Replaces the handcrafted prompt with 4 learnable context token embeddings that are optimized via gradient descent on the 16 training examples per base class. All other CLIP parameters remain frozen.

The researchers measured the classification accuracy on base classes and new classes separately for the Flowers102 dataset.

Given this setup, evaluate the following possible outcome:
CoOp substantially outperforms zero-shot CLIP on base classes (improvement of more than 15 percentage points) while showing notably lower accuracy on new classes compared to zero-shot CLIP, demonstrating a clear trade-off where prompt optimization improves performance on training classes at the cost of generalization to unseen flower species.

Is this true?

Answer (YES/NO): YES